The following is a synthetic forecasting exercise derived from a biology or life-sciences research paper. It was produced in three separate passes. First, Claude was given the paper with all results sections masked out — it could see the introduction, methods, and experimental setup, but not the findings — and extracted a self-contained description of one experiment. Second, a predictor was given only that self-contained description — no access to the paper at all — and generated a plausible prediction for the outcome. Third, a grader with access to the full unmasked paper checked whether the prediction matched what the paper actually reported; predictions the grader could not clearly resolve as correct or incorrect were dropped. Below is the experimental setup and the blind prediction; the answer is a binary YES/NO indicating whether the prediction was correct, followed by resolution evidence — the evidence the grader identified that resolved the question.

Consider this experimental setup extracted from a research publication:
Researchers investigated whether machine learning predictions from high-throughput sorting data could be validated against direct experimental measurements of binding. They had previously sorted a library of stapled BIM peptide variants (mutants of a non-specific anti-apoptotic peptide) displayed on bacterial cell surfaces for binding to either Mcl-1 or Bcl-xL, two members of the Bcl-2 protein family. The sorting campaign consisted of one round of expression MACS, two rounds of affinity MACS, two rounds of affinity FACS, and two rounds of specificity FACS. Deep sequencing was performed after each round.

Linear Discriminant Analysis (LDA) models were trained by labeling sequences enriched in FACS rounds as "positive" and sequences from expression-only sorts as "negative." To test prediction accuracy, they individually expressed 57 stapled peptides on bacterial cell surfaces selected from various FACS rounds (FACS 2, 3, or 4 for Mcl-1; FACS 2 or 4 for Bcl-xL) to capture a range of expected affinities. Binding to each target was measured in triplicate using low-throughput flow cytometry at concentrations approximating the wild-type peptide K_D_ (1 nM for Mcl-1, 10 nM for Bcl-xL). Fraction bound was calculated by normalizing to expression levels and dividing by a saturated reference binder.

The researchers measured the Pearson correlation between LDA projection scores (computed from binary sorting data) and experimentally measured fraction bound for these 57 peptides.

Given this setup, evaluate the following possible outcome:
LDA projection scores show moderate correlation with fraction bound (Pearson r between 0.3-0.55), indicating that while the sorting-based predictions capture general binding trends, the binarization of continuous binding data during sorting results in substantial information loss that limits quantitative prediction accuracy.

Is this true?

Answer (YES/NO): NO